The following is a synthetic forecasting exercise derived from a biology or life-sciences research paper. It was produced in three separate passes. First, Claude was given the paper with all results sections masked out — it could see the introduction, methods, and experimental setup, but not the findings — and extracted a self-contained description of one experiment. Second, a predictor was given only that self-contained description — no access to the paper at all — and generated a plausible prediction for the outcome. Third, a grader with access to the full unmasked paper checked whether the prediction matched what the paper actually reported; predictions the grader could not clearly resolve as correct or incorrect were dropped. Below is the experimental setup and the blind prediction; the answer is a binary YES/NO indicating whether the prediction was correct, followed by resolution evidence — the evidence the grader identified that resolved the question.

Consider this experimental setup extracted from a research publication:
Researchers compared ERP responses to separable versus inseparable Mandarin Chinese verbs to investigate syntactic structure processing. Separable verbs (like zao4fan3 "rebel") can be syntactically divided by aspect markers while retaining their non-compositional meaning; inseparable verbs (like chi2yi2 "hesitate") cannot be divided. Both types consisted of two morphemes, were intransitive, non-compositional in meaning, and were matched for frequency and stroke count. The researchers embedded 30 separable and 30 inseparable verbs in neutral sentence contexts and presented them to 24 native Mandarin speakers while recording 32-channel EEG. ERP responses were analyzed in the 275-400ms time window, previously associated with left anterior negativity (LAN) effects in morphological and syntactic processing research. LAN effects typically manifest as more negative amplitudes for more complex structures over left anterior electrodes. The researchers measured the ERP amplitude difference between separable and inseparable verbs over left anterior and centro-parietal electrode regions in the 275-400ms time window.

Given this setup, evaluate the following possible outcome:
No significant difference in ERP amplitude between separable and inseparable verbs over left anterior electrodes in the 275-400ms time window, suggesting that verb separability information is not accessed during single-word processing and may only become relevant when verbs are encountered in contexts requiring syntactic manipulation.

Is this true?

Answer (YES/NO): NO